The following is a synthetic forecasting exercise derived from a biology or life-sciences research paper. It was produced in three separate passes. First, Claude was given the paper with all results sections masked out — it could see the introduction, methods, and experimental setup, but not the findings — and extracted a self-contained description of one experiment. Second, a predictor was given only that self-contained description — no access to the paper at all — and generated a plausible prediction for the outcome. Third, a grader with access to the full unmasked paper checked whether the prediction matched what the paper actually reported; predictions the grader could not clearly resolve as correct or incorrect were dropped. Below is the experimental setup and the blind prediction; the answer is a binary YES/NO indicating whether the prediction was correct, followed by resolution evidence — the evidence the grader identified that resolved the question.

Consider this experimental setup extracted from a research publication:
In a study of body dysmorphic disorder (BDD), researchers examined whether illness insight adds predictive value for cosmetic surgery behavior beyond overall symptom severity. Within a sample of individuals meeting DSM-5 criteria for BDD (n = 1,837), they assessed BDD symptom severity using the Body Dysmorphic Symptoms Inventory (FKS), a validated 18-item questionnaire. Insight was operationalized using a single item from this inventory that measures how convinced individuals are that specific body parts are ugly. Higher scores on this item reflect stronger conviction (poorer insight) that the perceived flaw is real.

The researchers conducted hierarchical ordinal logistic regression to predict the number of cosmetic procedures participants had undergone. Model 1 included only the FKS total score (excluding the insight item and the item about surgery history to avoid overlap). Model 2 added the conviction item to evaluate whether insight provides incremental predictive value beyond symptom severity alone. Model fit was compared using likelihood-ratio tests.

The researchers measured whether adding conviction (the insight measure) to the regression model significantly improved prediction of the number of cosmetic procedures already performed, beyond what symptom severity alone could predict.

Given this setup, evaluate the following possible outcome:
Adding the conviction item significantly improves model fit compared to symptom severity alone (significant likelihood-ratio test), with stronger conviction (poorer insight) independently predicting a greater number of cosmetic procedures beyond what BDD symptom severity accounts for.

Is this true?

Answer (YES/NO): NO